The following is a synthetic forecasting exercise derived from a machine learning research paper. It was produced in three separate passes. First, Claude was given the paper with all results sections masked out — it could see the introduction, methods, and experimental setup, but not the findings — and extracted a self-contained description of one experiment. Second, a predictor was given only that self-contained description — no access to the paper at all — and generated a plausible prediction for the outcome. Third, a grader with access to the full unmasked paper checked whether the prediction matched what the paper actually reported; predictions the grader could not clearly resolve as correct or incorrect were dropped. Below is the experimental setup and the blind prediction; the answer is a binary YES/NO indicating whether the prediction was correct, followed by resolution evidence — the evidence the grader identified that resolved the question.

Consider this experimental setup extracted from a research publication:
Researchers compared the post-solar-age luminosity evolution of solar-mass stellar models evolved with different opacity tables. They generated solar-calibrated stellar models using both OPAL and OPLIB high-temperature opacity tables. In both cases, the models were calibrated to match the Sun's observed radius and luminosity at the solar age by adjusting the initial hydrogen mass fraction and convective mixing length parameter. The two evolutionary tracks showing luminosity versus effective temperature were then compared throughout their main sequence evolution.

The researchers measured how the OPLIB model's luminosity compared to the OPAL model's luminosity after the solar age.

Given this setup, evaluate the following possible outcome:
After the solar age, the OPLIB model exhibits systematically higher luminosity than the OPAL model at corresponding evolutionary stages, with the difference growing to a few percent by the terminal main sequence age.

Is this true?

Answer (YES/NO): NO